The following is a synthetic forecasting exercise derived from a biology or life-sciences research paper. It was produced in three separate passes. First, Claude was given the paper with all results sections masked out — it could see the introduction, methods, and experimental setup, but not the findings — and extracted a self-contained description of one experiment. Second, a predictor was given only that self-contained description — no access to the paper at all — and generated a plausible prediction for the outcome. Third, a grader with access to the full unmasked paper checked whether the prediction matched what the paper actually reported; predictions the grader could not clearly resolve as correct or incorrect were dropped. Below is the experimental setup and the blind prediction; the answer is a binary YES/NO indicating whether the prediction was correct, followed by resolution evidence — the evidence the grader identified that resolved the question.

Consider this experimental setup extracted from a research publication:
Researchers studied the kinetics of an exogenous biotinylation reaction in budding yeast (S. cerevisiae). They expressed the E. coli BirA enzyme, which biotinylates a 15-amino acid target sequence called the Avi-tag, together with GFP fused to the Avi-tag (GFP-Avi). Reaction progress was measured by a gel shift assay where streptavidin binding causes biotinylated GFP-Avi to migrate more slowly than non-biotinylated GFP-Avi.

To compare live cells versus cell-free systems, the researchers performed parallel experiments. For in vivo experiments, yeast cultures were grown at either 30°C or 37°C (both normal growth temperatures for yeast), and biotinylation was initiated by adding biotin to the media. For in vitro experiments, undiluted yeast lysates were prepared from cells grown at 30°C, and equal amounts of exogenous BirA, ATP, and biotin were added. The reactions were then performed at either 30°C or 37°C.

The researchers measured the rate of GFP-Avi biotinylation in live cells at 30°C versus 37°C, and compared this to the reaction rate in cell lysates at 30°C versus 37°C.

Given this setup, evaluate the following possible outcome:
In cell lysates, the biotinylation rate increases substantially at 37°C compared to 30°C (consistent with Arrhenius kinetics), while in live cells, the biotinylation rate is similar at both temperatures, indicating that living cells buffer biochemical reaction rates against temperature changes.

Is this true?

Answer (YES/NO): YES